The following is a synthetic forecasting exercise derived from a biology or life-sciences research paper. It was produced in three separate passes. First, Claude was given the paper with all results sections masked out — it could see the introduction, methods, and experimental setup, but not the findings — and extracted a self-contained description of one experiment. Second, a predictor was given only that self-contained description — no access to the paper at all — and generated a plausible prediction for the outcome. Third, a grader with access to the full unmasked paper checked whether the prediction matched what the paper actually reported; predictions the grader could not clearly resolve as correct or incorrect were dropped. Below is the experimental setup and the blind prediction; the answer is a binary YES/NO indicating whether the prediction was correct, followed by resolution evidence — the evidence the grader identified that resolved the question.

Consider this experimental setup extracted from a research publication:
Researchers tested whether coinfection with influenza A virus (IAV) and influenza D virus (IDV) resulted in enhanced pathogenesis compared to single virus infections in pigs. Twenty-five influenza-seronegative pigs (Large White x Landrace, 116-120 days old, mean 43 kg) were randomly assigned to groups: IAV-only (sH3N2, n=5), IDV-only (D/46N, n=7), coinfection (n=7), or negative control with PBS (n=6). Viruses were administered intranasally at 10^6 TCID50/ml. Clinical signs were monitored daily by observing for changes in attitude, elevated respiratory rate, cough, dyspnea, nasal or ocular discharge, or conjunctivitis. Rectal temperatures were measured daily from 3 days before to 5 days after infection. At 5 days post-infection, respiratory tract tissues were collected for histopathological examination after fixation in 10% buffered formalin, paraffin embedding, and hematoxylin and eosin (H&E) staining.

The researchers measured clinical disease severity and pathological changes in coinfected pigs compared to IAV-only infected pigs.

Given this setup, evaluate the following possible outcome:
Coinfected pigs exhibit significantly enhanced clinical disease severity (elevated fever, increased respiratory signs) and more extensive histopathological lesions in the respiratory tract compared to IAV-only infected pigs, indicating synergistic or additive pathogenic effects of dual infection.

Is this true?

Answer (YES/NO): NO